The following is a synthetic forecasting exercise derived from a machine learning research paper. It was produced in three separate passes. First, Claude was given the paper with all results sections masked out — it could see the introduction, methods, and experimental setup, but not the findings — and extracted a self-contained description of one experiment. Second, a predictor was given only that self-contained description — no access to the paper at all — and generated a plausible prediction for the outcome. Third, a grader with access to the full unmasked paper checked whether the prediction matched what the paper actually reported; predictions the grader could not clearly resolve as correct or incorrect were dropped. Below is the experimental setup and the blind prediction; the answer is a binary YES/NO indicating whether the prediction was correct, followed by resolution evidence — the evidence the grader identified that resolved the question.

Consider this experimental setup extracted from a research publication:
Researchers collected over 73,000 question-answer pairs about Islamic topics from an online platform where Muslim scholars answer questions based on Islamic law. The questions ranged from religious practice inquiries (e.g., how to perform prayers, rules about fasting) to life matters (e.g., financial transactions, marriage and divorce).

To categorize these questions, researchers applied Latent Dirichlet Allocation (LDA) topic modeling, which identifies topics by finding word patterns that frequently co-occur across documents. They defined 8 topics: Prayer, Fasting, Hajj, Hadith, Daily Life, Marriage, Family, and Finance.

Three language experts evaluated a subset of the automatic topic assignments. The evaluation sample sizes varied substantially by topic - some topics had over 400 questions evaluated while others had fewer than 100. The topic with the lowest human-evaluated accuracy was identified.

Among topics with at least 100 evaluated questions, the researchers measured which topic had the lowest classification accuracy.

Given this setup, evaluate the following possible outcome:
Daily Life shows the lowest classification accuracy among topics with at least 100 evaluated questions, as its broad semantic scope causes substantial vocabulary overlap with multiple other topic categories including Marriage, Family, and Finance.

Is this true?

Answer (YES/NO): NO